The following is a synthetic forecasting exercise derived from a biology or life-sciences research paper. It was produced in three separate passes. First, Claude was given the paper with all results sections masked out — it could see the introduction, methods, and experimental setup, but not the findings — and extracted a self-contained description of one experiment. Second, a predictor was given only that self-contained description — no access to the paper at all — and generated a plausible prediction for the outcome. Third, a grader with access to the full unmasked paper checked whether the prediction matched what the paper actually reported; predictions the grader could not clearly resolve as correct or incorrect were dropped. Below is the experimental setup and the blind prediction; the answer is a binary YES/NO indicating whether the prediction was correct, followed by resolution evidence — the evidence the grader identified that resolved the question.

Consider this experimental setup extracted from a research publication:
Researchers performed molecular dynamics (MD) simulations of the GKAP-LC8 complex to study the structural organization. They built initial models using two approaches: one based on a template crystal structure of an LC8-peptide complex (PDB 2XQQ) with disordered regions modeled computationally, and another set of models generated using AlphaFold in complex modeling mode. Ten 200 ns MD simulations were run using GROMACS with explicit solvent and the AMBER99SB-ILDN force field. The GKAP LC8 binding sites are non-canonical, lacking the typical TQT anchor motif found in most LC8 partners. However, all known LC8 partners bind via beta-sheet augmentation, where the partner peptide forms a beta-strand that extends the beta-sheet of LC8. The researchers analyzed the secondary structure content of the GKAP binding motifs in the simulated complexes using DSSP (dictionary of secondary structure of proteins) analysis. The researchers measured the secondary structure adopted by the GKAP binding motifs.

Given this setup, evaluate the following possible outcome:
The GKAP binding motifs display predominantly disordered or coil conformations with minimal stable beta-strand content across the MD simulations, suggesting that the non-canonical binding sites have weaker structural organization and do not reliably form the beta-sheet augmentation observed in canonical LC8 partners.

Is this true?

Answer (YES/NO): NO